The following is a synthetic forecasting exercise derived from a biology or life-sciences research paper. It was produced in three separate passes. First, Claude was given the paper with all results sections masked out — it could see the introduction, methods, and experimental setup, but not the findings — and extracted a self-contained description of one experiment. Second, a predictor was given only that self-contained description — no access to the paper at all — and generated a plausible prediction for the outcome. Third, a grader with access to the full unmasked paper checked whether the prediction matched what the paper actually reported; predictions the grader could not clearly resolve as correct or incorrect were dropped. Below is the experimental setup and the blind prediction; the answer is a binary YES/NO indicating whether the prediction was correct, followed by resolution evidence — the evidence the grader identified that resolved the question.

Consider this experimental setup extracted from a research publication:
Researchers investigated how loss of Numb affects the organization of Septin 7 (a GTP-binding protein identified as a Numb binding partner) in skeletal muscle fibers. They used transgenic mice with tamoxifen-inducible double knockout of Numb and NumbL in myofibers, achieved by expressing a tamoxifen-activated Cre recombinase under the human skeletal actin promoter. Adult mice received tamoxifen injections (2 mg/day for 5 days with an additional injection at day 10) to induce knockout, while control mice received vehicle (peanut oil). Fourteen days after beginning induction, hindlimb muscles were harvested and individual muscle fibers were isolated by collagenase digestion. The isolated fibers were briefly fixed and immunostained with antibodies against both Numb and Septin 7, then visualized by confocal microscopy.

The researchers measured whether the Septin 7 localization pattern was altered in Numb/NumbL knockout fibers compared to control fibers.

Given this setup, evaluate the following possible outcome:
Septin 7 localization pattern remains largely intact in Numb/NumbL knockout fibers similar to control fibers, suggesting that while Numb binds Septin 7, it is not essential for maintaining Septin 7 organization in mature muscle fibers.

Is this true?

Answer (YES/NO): NO